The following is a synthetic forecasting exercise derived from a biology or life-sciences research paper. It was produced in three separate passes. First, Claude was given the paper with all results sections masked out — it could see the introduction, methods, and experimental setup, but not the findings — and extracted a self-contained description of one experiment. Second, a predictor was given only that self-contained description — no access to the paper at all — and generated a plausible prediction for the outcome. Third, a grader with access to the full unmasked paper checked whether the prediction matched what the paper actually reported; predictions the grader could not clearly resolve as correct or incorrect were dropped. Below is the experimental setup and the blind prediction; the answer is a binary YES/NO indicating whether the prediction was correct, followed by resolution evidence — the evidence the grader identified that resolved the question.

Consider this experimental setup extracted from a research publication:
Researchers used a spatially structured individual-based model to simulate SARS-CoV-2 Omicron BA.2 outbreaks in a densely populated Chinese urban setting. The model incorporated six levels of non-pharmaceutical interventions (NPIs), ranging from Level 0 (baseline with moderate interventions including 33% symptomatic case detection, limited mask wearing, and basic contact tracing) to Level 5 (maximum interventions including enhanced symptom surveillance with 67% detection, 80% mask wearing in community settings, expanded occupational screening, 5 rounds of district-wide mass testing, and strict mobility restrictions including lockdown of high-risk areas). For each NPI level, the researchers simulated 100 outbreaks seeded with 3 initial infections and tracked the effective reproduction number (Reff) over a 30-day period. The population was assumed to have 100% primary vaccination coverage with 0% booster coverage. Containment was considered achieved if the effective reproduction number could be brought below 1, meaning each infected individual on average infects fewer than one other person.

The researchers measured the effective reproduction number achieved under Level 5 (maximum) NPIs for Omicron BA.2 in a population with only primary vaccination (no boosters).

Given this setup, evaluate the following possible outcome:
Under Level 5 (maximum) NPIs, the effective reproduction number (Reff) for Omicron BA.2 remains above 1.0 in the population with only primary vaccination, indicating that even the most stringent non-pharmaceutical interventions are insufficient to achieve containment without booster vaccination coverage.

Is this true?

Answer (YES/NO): NO